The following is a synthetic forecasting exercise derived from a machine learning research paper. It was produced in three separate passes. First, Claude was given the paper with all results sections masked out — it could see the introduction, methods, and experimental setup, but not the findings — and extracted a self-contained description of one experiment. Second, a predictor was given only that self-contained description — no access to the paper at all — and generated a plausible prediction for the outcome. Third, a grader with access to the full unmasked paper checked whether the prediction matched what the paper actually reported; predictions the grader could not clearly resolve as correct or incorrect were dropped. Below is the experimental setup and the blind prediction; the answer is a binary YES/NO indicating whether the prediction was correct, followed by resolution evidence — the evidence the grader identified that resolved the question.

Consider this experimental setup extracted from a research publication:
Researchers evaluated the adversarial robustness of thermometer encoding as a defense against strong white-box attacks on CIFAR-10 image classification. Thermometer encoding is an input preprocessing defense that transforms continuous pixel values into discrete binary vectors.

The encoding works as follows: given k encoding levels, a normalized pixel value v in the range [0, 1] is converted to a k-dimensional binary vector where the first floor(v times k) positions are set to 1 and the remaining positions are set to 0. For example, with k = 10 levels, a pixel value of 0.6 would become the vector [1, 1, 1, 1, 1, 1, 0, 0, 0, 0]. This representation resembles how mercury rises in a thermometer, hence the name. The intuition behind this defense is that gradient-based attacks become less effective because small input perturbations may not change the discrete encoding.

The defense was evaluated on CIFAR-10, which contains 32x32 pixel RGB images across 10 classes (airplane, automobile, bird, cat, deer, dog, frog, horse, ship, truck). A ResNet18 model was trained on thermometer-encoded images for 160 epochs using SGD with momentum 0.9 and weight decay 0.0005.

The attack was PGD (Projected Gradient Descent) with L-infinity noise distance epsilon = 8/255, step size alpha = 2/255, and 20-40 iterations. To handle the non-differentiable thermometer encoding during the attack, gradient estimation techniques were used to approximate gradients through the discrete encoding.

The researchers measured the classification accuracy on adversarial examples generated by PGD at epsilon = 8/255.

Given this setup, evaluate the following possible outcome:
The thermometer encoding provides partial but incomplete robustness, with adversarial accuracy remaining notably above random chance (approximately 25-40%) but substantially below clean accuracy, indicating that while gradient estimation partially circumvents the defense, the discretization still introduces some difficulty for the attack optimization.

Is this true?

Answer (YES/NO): YES